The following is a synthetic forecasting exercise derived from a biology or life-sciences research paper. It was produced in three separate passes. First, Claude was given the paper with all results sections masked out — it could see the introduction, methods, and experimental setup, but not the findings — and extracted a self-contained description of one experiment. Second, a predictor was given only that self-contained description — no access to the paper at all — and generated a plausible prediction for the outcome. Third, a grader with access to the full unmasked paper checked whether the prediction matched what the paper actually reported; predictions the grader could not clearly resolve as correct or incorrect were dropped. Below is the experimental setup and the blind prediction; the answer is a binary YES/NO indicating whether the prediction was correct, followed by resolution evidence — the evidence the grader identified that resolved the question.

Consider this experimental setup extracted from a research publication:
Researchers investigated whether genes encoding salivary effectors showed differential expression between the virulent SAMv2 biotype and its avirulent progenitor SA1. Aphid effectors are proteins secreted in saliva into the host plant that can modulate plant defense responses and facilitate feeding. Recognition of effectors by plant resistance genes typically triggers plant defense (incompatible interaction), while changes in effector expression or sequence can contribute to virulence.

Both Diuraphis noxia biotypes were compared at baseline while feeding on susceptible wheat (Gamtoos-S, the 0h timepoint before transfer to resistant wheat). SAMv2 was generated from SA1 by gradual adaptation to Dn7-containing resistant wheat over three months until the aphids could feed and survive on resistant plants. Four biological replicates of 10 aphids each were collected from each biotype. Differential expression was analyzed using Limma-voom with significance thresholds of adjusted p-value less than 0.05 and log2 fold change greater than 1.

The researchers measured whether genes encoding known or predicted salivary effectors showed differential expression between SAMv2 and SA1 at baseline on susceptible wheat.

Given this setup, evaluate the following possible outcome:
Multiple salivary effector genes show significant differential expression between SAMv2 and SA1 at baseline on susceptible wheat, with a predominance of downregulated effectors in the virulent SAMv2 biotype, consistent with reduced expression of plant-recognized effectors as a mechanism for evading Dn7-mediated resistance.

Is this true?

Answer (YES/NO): NO